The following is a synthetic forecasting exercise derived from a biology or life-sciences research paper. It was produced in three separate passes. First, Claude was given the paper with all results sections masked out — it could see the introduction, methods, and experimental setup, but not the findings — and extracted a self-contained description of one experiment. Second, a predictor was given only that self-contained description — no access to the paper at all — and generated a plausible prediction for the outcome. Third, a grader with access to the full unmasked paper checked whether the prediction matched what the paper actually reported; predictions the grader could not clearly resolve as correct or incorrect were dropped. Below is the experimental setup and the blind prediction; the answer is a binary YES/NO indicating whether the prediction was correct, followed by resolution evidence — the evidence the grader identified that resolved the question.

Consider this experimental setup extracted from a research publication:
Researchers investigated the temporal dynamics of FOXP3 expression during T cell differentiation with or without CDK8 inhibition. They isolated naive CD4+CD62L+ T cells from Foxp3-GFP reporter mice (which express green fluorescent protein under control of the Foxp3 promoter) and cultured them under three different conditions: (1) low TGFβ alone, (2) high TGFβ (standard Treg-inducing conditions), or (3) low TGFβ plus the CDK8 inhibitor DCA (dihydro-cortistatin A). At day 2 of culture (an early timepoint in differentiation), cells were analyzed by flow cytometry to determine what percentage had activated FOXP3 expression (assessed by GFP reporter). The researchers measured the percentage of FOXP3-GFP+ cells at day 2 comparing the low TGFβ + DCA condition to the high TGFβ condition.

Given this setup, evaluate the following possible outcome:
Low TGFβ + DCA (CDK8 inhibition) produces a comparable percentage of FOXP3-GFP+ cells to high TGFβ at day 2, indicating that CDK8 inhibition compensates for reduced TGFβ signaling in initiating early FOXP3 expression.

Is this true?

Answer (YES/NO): NO